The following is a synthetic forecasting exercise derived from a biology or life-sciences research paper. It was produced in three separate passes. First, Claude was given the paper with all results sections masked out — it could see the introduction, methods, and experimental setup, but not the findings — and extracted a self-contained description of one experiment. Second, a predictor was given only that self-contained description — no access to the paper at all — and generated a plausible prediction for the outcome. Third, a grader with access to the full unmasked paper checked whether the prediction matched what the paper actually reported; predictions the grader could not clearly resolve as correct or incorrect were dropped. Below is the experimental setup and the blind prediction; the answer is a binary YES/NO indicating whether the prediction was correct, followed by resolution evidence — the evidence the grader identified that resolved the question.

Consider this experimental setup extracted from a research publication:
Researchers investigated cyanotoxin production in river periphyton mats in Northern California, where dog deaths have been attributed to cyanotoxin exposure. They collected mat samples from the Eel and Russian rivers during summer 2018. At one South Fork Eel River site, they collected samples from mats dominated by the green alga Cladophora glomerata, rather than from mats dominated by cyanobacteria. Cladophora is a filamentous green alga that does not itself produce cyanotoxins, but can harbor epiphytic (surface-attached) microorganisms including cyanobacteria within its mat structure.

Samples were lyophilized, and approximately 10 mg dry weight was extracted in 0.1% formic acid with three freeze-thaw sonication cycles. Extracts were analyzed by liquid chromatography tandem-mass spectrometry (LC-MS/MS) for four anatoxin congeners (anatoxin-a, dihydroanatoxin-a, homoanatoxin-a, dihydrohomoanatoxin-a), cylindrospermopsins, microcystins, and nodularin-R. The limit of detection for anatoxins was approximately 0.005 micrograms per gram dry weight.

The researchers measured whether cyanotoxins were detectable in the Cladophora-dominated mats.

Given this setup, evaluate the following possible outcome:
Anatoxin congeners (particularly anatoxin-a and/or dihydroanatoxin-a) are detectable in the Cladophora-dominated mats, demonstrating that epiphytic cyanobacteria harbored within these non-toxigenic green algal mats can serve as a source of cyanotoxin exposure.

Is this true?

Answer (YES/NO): YES